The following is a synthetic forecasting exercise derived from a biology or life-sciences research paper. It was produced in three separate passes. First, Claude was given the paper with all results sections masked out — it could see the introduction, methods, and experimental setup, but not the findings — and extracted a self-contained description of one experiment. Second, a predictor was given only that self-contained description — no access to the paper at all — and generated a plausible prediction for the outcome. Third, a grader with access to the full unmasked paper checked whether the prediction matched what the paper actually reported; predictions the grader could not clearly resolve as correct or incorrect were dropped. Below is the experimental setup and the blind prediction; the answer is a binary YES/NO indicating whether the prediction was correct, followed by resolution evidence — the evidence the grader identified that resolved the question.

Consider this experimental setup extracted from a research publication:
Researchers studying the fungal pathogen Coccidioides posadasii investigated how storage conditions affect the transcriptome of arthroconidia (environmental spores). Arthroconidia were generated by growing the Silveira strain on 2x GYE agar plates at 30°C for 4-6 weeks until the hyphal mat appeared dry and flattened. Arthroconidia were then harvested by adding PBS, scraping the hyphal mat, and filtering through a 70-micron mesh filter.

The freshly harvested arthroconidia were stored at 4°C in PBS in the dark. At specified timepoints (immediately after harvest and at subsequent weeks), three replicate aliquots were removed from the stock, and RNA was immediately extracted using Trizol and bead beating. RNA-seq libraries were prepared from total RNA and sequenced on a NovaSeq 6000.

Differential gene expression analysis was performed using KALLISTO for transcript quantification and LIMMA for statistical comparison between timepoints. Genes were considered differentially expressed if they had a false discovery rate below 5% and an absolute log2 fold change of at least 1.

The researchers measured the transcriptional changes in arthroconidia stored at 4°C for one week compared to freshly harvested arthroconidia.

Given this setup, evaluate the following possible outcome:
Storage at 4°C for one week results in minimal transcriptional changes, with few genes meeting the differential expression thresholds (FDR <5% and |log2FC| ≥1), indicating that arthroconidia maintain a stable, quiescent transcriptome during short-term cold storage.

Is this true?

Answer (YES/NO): NO